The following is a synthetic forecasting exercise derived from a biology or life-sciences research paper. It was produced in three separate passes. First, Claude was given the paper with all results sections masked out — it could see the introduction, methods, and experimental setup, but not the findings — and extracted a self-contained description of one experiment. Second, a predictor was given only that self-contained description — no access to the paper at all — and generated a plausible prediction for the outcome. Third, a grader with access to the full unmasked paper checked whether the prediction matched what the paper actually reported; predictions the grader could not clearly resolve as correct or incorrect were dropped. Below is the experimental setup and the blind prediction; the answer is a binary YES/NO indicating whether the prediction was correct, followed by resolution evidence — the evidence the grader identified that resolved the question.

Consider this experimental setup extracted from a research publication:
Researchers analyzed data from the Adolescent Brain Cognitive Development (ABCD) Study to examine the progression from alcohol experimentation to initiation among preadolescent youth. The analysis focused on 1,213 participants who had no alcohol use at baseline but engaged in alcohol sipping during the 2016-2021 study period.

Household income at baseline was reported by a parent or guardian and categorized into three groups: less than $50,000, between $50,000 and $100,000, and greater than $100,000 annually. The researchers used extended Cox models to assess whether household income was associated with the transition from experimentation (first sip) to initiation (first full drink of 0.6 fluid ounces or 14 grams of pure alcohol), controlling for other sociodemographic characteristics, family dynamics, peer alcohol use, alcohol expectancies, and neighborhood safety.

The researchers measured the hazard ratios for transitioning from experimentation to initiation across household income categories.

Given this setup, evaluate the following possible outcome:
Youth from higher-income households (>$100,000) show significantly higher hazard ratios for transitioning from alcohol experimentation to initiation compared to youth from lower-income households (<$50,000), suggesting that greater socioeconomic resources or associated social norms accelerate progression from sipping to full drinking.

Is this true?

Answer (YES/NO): NO